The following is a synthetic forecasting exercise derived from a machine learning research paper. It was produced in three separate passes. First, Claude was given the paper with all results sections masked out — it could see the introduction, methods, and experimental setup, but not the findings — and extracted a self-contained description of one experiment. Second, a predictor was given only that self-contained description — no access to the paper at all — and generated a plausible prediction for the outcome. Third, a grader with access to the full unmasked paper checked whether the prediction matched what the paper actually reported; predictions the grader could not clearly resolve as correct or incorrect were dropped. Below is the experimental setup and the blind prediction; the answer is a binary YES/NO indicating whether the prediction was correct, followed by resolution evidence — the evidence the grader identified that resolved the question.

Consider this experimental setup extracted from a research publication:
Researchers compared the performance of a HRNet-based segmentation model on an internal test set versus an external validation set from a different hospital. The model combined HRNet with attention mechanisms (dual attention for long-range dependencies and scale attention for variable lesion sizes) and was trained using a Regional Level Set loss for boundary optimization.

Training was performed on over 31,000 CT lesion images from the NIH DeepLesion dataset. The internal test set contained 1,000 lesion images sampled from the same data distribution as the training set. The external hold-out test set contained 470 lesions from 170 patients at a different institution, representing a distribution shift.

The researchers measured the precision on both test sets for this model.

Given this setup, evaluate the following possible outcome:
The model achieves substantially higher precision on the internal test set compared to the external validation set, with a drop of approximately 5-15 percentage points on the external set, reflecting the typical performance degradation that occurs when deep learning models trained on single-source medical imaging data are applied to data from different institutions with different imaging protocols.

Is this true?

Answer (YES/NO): YES